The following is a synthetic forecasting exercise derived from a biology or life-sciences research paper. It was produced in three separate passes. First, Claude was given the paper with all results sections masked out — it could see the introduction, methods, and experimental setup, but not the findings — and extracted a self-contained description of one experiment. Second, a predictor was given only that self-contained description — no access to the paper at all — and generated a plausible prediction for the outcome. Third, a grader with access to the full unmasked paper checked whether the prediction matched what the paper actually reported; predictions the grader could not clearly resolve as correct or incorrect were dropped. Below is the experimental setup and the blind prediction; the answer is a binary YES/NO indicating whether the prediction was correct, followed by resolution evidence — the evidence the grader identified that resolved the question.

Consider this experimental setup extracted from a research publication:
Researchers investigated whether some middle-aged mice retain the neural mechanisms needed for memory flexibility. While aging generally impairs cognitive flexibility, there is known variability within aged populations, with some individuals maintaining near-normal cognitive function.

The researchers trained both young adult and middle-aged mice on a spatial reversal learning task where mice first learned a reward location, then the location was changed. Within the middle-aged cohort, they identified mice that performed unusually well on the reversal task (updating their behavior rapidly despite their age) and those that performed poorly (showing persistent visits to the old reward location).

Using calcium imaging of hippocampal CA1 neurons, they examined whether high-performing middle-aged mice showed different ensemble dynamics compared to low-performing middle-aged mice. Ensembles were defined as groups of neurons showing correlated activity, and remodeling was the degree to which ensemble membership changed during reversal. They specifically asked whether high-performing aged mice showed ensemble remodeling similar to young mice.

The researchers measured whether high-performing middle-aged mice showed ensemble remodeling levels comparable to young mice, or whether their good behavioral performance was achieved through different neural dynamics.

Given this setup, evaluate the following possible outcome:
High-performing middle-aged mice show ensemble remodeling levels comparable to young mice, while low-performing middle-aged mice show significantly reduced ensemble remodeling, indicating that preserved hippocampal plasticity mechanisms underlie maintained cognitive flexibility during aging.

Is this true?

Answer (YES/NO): YES